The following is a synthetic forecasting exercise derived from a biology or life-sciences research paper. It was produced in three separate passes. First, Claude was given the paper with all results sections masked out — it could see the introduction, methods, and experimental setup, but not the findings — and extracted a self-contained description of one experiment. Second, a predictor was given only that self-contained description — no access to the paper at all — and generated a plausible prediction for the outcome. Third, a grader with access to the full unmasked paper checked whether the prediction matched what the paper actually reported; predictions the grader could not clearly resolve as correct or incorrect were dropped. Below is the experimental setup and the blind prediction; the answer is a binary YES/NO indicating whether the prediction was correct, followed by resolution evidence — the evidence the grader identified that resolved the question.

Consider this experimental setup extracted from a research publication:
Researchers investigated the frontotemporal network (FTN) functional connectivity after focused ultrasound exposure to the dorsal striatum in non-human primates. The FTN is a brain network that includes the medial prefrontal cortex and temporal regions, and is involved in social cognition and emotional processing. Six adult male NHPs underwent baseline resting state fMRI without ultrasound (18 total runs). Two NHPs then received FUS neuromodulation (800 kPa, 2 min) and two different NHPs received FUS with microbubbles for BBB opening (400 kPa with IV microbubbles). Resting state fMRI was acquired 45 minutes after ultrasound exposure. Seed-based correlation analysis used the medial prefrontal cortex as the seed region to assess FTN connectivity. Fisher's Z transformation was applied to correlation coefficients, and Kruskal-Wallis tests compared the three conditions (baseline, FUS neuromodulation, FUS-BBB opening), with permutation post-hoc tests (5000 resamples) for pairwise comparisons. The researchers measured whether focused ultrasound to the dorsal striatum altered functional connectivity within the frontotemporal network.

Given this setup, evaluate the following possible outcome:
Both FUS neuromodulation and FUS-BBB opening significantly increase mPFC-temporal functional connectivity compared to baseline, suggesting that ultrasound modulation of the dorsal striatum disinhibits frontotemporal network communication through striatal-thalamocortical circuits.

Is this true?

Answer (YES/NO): NO